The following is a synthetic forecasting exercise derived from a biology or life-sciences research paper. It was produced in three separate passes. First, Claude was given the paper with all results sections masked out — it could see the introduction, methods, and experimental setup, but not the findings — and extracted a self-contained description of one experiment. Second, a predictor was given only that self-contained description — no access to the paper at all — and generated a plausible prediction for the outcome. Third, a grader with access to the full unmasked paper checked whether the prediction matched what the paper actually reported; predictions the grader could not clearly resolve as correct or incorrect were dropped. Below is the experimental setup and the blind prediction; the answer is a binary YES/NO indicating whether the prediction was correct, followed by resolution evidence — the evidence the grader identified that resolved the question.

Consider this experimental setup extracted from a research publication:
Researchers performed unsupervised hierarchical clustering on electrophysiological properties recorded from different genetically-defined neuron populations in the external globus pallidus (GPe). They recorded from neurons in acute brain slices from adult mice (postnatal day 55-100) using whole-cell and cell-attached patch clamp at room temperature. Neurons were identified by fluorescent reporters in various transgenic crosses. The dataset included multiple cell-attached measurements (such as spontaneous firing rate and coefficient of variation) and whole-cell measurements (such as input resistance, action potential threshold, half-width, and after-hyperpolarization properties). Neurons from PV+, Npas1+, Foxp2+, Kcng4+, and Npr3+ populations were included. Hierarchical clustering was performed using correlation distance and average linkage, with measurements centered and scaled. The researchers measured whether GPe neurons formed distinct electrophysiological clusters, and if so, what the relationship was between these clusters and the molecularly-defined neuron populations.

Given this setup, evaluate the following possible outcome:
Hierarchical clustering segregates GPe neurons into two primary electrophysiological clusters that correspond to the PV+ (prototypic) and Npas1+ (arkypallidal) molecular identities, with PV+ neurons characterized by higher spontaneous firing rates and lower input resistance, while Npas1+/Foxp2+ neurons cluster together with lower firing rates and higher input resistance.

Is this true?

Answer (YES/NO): NO